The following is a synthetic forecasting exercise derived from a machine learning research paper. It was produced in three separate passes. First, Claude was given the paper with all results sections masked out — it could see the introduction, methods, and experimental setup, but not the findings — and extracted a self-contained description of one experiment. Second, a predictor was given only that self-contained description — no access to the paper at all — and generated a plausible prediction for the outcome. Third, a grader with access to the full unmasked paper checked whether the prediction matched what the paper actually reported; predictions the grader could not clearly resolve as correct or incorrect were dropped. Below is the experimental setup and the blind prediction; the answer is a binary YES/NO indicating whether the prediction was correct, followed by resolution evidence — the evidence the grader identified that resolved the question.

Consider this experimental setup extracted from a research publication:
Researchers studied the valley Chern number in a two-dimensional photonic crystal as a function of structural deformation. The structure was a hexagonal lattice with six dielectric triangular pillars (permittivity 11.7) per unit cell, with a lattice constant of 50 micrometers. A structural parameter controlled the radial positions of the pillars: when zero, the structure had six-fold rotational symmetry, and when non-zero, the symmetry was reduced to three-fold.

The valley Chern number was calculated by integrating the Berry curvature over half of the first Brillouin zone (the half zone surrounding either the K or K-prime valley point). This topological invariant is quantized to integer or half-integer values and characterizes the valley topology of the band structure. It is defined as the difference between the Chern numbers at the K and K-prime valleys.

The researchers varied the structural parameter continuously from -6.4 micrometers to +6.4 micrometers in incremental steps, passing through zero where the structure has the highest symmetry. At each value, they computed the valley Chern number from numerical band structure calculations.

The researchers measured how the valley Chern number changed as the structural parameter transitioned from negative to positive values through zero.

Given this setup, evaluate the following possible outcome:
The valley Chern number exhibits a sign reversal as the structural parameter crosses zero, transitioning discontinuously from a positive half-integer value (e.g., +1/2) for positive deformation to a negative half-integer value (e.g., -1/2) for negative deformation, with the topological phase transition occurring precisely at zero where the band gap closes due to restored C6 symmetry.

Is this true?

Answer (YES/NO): NO